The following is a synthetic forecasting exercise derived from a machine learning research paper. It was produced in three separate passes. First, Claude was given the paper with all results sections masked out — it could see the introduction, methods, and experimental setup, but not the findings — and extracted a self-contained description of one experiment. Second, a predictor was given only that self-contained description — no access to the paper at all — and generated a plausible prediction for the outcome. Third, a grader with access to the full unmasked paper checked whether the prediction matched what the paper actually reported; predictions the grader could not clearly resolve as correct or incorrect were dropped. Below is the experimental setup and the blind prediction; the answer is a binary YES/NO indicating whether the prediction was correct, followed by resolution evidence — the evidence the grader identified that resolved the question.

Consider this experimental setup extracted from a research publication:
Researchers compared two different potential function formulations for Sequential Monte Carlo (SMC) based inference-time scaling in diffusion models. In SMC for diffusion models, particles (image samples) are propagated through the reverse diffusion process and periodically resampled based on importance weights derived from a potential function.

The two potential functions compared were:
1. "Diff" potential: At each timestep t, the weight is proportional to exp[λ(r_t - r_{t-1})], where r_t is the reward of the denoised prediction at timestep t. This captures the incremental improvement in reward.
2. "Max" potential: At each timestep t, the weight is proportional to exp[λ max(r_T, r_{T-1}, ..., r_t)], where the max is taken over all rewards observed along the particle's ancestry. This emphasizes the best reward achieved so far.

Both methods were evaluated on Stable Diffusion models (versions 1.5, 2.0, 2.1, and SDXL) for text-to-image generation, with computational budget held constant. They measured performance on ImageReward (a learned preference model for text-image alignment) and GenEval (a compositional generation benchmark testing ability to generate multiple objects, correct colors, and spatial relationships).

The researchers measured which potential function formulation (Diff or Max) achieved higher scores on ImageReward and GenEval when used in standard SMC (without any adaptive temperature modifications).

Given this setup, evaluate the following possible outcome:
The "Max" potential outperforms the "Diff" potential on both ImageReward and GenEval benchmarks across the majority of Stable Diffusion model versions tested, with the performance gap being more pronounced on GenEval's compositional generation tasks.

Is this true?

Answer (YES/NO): NO